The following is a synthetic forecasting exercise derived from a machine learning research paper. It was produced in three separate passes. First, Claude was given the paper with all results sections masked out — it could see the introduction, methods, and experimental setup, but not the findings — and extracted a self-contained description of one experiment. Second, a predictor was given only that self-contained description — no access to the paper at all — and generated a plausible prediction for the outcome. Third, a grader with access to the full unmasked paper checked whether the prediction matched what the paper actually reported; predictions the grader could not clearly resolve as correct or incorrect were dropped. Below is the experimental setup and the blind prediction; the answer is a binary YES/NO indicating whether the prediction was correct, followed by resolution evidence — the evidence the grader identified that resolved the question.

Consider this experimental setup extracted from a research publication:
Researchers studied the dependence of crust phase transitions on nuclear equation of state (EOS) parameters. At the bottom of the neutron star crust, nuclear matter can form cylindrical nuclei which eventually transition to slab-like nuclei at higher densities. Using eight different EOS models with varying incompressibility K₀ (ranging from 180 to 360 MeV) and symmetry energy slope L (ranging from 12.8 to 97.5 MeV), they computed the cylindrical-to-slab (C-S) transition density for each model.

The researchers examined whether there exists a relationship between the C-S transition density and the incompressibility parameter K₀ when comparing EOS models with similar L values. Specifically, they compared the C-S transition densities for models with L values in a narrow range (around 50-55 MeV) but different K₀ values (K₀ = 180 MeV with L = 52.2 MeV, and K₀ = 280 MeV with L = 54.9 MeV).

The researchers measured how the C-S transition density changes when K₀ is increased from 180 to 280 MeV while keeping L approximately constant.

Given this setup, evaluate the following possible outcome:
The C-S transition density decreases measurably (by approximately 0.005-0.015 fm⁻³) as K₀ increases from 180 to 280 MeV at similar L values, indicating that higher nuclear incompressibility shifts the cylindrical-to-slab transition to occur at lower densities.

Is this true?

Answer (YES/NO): NO